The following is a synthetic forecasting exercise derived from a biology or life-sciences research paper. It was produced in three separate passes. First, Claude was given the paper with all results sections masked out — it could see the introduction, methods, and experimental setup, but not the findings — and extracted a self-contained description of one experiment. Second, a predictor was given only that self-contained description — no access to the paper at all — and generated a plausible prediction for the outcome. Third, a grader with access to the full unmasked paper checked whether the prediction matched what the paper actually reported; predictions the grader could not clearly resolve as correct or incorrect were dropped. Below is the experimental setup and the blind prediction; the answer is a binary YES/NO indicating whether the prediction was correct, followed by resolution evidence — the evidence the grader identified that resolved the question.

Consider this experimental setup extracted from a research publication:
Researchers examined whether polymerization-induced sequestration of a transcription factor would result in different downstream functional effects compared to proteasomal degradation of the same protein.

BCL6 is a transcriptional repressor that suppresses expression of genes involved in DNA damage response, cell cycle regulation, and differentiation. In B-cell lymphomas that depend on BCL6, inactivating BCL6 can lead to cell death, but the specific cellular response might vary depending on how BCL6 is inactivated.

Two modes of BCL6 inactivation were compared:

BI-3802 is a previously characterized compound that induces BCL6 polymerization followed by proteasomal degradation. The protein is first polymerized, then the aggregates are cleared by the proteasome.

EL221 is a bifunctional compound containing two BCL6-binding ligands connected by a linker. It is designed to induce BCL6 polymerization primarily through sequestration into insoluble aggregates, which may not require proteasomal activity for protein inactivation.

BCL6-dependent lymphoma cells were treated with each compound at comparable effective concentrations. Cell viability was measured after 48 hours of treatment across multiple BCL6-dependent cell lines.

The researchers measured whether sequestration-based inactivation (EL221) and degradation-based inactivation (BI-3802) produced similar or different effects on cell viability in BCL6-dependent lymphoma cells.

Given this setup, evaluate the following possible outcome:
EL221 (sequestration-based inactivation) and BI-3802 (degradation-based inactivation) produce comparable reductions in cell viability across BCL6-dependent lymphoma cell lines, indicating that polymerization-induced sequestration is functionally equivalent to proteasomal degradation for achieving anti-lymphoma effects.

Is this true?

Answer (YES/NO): NO